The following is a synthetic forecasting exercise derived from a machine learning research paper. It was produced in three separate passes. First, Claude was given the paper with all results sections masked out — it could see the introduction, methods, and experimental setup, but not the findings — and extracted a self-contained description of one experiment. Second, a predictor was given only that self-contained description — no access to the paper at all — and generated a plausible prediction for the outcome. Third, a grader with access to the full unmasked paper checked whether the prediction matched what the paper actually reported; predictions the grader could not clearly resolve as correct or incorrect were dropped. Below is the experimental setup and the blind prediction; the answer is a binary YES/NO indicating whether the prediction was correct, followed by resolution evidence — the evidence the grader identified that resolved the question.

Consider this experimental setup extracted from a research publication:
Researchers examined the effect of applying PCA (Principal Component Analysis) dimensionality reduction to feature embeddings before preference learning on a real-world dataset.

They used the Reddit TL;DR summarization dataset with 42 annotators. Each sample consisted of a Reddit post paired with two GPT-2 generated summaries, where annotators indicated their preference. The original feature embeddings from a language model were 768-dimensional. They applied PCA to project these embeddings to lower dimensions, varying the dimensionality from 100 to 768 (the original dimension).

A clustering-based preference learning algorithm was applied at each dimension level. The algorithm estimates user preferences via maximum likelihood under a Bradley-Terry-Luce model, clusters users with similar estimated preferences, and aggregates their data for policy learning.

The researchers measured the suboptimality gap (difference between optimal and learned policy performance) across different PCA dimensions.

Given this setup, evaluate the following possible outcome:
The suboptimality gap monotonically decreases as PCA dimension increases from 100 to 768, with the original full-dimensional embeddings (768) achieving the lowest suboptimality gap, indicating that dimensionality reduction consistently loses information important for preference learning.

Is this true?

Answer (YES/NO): NO